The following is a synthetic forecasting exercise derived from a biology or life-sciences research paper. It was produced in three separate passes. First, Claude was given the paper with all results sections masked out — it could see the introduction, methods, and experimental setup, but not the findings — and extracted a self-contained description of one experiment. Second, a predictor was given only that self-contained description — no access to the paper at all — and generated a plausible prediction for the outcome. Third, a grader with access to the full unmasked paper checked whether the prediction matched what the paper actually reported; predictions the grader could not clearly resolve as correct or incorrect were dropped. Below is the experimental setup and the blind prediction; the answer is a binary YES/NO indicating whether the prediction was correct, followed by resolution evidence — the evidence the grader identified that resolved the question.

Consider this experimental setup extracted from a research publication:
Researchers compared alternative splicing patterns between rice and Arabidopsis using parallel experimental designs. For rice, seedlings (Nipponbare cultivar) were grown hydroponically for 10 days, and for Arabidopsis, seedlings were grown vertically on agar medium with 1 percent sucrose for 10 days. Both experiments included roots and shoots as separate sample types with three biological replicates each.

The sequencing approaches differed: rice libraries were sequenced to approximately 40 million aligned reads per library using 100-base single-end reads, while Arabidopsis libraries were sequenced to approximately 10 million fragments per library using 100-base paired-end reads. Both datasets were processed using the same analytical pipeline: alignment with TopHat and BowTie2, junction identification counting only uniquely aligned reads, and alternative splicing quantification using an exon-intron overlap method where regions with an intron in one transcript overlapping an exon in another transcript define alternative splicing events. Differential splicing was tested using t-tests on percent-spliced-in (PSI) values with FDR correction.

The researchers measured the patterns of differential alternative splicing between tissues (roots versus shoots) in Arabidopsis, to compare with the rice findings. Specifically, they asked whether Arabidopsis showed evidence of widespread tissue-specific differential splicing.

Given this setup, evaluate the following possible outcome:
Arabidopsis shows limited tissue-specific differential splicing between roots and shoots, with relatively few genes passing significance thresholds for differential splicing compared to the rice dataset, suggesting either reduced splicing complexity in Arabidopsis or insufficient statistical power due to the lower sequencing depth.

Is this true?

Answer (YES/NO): YES